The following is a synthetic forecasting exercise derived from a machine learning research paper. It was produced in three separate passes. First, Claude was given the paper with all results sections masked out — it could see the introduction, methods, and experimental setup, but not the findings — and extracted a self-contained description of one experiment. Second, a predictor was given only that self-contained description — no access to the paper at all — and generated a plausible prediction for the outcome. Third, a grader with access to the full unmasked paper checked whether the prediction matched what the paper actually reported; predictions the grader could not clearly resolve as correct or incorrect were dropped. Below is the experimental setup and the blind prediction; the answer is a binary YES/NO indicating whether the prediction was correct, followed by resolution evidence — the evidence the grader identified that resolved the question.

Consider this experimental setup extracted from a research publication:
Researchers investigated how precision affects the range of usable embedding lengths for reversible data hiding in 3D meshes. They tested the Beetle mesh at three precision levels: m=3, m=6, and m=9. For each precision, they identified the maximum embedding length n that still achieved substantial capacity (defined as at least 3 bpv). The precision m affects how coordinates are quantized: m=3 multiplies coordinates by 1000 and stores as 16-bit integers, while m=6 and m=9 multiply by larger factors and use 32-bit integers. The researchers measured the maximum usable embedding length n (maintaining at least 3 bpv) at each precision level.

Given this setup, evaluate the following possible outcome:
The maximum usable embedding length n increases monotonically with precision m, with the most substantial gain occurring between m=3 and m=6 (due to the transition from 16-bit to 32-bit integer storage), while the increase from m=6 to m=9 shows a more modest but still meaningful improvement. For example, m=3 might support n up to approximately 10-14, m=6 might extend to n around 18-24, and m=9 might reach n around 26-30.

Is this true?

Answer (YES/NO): NO